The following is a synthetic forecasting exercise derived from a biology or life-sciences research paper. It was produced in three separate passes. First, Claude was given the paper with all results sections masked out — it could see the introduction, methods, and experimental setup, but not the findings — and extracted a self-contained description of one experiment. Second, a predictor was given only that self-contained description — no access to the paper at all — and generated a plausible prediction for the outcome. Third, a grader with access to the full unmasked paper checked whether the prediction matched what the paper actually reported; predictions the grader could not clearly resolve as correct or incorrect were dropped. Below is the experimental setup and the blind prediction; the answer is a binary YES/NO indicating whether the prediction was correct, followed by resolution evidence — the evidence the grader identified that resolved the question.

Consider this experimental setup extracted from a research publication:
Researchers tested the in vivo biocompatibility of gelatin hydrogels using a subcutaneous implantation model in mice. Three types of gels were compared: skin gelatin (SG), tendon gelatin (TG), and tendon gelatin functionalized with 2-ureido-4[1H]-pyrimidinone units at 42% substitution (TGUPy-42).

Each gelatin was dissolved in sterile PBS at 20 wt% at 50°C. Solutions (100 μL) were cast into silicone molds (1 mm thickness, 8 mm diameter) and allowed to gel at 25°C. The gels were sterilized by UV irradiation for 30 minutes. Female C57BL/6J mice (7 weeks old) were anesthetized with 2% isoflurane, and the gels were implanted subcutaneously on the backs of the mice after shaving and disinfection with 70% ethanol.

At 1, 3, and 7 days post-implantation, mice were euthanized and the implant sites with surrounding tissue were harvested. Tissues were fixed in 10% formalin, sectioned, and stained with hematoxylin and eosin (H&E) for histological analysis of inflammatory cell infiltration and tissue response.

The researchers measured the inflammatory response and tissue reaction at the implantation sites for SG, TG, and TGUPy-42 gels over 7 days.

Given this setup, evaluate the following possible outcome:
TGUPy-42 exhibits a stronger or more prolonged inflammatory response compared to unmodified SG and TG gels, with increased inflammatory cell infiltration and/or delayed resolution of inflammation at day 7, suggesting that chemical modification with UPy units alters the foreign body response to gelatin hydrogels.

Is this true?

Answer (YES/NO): NO